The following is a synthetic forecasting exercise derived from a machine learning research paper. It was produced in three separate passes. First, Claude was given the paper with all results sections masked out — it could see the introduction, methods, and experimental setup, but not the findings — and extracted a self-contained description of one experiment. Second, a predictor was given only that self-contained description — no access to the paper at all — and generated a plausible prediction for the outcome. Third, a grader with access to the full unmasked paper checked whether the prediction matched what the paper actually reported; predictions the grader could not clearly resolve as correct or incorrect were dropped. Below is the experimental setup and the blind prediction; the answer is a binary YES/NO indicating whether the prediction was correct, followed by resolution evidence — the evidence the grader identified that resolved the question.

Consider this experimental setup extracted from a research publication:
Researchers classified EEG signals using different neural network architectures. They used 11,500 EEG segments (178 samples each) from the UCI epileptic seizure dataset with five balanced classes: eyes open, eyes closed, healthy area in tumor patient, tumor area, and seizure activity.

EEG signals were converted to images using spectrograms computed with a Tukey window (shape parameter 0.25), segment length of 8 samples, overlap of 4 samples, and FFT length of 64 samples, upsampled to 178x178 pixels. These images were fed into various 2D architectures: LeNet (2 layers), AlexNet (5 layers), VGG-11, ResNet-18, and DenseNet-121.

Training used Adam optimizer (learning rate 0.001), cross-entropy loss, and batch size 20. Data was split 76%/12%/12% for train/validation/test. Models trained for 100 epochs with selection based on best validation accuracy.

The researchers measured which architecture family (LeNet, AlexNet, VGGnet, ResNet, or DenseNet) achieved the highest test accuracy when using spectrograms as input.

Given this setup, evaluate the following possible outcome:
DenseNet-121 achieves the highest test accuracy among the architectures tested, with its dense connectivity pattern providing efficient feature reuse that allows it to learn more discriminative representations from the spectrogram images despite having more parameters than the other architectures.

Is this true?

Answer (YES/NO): NO